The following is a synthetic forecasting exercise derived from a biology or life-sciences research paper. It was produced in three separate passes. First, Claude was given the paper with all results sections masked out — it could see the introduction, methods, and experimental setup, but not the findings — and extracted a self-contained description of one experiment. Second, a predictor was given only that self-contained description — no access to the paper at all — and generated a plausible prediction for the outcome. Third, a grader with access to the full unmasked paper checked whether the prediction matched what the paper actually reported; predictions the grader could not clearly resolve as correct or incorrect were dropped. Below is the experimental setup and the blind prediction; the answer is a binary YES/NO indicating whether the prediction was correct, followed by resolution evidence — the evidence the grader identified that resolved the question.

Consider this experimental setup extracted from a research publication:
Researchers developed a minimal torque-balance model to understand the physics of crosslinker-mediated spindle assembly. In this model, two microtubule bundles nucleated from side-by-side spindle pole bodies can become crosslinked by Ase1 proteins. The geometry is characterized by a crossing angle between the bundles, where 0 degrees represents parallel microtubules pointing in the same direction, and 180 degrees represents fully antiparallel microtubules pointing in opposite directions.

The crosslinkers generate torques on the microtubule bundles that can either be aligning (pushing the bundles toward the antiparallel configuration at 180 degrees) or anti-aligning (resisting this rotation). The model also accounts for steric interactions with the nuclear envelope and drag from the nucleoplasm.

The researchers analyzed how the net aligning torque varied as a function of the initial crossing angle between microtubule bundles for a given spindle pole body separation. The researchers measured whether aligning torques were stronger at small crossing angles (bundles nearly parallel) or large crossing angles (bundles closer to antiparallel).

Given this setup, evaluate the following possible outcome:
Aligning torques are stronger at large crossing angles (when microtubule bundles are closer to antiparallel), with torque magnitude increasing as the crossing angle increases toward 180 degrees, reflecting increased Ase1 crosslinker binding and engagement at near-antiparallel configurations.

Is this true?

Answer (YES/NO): NO